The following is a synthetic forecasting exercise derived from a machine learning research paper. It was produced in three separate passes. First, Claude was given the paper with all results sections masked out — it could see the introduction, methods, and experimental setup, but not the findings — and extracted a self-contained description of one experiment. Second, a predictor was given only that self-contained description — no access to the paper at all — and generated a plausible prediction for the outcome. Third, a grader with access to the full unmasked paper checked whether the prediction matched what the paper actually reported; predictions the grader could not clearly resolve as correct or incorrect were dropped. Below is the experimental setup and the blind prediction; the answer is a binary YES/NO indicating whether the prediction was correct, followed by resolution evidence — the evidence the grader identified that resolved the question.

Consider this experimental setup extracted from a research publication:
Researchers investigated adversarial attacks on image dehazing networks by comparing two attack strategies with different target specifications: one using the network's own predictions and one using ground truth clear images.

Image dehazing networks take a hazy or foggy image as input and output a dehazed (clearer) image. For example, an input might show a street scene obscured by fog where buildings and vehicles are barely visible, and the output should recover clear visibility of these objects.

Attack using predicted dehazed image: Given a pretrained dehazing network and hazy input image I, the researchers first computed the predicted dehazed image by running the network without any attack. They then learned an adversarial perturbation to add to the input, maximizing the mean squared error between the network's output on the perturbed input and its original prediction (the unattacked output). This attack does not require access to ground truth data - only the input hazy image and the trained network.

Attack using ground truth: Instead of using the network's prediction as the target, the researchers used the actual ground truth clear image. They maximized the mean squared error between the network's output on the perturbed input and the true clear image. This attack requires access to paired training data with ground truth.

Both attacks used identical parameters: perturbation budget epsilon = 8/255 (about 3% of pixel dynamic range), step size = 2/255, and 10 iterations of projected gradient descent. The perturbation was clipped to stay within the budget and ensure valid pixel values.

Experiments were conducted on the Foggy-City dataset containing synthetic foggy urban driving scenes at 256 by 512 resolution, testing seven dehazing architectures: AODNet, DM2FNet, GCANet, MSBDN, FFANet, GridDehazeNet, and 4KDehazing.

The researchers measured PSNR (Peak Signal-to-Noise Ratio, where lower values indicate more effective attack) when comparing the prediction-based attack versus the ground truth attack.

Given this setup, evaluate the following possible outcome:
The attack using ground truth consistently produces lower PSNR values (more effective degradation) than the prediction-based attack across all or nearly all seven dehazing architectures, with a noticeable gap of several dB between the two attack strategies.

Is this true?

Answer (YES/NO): NO